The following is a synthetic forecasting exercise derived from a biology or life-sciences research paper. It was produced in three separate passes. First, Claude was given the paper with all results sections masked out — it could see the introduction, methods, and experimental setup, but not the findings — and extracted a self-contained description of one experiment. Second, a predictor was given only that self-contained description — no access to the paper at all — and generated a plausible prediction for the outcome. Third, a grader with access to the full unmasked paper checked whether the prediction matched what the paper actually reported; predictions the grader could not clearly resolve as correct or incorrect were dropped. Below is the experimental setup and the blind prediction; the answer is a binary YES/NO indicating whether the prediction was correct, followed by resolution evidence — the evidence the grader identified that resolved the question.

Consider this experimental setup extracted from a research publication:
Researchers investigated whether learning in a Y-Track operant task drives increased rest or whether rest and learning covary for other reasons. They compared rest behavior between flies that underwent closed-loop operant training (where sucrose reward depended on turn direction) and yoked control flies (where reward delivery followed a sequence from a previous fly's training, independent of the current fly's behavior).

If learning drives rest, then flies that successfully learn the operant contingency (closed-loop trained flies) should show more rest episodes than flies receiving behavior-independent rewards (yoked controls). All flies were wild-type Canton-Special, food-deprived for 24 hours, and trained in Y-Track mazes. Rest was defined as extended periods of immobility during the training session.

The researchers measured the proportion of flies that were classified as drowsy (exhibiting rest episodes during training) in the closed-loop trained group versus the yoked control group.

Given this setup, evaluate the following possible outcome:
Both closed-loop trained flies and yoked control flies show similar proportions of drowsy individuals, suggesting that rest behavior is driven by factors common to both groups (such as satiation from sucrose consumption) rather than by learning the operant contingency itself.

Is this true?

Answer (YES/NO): YES